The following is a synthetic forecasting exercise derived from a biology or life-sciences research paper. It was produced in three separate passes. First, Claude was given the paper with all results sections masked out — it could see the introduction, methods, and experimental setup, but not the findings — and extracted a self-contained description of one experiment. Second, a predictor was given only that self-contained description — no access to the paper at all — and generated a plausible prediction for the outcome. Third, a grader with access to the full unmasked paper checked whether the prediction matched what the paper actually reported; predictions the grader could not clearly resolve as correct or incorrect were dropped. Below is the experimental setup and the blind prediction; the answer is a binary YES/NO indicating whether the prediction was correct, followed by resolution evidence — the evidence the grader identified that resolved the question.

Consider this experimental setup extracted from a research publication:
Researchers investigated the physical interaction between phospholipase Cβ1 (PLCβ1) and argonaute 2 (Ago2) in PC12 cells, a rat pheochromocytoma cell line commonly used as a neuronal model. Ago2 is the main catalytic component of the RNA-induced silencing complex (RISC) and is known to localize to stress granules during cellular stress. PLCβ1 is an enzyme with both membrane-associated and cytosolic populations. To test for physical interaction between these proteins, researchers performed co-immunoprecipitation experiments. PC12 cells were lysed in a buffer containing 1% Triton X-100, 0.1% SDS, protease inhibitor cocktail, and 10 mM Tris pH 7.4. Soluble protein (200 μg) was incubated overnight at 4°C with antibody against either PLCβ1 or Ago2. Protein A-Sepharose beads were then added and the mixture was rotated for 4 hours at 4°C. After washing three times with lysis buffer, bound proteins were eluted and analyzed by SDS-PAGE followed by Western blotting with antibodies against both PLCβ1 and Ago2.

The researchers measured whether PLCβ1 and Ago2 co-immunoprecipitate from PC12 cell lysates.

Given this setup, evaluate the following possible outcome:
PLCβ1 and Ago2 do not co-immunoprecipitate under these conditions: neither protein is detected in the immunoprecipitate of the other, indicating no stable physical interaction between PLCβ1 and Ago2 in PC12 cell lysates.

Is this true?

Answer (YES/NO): NO